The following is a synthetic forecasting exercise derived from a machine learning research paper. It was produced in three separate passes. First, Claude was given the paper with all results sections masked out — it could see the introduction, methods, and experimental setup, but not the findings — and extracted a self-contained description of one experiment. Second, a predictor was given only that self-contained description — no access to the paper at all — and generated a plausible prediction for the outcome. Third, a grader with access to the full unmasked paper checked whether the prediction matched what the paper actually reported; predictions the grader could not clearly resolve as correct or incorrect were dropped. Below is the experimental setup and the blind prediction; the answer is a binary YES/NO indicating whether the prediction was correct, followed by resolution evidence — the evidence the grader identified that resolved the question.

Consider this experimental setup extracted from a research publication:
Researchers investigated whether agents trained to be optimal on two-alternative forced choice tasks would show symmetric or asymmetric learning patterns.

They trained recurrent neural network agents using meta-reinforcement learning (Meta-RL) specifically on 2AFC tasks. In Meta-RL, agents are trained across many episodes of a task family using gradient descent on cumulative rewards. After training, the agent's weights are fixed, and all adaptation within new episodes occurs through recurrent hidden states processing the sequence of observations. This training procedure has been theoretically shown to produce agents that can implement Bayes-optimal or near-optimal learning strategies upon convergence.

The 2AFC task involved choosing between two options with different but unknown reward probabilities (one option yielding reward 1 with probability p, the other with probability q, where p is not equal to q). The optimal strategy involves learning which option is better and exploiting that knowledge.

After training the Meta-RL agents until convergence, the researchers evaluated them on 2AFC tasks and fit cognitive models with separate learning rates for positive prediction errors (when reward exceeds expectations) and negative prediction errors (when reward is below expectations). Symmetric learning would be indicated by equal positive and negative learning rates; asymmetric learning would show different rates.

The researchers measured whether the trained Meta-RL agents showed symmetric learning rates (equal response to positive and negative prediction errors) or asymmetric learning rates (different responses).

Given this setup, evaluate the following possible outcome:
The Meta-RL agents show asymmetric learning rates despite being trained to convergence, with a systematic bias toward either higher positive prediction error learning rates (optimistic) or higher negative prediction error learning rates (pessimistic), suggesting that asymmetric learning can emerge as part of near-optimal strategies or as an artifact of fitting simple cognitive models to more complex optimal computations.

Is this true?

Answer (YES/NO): YES